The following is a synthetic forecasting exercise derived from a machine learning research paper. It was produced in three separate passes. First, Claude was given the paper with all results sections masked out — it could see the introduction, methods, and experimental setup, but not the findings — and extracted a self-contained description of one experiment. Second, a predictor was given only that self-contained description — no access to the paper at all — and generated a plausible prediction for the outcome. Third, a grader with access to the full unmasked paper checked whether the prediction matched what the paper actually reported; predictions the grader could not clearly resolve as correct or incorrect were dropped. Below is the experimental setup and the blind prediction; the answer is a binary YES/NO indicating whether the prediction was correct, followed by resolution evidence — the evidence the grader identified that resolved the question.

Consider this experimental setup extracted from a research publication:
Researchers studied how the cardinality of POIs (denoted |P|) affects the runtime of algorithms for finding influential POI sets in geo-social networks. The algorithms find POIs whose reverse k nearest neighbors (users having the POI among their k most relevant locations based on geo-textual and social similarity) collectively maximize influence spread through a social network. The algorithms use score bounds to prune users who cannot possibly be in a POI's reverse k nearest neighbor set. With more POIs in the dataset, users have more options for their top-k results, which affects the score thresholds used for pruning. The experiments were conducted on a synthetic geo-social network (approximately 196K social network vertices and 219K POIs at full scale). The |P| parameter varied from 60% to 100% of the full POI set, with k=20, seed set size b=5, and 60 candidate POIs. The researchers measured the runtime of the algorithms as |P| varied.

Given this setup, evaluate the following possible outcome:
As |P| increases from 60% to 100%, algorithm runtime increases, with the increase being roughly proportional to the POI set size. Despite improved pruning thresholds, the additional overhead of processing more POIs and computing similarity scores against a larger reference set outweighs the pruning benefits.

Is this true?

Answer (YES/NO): NO